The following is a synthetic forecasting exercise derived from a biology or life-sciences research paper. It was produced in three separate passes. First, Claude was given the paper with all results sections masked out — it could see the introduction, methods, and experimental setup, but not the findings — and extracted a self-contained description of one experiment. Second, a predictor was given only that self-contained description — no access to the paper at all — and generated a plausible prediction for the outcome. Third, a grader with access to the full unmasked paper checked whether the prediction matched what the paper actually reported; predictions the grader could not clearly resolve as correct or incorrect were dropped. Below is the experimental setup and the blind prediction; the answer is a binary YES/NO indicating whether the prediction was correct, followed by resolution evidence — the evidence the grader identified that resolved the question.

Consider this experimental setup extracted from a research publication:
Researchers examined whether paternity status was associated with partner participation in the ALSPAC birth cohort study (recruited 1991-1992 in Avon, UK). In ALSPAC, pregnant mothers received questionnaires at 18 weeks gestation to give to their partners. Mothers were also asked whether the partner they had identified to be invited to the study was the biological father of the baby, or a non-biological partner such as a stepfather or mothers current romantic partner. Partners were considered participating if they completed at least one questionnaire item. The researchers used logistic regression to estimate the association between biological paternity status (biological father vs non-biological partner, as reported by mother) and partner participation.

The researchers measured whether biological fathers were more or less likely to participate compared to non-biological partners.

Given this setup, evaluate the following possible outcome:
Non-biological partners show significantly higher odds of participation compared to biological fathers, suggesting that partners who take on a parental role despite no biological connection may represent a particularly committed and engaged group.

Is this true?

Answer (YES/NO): NO